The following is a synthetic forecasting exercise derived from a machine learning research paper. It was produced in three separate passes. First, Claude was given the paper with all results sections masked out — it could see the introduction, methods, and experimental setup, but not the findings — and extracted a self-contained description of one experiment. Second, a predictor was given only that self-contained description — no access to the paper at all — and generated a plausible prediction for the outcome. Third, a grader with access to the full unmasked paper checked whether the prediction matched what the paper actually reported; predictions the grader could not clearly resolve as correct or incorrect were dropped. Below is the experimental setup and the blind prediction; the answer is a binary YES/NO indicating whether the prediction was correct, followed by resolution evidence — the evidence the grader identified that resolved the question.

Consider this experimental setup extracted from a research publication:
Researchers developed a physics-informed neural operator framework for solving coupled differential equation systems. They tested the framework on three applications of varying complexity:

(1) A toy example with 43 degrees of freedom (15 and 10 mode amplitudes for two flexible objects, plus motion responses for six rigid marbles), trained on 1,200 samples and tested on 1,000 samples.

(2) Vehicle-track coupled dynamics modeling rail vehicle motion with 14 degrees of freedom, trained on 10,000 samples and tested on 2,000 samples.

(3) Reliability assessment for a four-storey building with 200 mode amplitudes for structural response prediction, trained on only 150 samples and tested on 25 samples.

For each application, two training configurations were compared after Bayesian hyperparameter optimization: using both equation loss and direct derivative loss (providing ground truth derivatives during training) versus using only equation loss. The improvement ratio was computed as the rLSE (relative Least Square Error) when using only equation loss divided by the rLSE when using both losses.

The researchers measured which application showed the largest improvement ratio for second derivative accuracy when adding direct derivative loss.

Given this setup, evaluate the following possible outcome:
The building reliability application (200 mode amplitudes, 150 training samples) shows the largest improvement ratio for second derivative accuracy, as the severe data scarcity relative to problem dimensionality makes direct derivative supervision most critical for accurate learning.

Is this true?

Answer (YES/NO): YES